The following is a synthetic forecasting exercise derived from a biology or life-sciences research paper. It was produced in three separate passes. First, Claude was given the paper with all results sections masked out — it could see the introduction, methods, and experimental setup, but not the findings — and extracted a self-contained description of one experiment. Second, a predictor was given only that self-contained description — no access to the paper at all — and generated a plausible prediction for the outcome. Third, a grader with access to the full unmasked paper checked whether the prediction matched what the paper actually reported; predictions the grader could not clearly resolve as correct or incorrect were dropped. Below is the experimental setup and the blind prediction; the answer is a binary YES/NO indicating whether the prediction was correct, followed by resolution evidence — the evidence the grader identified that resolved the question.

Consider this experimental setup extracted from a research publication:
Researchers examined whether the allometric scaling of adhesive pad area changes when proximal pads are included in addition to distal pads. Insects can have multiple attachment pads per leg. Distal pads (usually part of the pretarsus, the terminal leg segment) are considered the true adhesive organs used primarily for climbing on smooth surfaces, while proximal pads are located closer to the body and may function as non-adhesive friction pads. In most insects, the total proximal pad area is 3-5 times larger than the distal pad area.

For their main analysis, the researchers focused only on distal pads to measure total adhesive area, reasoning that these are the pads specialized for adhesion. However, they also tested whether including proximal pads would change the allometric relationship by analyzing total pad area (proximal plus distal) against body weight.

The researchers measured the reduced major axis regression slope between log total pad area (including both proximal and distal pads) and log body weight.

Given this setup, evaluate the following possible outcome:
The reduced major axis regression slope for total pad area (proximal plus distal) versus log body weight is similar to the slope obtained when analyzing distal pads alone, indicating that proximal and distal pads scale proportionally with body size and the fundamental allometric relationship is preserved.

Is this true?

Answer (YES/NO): NO